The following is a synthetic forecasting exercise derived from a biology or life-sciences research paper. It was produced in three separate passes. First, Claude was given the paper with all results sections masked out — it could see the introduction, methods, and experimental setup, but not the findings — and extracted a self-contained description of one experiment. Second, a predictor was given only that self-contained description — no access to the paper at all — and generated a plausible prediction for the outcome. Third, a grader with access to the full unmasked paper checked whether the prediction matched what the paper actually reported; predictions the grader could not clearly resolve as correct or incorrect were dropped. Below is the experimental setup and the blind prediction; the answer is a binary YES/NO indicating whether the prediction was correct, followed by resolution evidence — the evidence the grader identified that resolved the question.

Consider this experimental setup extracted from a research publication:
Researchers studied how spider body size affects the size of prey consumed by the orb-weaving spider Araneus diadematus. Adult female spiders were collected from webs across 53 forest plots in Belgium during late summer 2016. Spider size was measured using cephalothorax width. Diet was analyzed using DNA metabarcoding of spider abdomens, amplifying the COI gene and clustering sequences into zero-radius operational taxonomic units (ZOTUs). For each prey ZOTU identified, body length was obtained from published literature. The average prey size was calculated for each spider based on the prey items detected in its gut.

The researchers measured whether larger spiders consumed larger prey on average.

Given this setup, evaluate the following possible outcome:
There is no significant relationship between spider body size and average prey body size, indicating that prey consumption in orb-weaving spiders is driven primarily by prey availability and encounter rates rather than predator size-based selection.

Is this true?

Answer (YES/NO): NO